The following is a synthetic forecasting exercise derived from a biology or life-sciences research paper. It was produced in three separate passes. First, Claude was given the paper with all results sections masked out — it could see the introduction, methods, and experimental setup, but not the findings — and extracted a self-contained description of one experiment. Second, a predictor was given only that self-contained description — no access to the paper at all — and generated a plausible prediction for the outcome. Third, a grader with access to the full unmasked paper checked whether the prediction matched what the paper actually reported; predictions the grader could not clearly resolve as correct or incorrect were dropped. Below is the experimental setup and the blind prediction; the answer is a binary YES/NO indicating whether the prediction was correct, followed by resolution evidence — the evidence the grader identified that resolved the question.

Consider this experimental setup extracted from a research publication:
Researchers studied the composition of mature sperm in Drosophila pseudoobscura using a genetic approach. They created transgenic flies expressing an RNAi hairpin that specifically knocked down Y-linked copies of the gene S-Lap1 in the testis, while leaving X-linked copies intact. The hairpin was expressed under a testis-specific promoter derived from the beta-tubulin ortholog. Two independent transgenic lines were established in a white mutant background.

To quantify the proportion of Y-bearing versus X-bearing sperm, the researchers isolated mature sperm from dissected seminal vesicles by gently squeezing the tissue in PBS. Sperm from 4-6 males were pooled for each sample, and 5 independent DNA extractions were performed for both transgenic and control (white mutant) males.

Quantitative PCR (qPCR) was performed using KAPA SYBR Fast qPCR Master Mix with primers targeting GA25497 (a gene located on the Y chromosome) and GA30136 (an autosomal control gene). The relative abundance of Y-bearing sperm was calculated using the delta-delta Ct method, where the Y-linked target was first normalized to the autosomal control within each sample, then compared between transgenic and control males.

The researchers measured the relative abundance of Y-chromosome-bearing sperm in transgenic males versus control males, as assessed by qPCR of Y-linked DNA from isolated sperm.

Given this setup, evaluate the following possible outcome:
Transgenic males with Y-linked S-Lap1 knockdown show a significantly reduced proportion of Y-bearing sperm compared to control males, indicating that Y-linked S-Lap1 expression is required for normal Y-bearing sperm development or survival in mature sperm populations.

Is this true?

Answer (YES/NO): YES